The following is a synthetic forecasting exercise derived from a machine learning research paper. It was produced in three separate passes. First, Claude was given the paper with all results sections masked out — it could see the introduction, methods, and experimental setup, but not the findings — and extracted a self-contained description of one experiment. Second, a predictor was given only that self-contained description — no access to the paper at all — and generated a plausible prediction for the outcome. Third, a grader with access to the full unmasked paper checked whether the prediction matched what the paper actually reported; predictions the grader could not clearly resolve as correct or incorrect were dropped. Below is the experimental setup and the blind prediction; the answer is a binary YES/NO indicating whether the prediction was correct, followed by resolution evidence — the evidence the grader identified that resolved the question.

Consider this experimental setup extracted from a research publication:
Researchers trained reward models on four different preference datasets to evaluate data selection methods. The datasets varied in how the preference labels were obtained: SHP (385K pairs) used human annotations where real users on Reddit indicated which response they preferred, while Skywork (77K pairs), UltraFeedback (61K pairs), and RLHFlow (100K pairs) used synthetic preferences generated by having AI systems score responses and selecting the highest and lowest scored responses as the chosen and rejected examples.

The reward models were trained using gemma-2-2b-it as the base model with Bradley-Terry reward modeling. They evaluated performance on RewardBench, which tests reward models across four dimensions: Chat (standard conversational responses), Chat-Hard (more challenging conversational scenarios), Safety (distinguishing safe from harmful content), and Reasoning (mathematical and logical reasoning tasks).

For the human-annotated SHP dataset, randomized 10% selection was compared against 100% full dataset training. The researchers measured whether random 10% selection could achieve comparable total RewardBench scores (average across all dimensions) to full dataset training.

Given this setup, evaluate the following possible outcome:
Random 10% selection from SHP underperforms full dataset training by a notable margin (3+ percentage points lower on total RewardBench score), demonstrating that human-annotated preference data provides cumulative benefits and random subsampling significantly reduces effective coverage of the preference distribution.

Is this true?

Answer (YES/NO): NO